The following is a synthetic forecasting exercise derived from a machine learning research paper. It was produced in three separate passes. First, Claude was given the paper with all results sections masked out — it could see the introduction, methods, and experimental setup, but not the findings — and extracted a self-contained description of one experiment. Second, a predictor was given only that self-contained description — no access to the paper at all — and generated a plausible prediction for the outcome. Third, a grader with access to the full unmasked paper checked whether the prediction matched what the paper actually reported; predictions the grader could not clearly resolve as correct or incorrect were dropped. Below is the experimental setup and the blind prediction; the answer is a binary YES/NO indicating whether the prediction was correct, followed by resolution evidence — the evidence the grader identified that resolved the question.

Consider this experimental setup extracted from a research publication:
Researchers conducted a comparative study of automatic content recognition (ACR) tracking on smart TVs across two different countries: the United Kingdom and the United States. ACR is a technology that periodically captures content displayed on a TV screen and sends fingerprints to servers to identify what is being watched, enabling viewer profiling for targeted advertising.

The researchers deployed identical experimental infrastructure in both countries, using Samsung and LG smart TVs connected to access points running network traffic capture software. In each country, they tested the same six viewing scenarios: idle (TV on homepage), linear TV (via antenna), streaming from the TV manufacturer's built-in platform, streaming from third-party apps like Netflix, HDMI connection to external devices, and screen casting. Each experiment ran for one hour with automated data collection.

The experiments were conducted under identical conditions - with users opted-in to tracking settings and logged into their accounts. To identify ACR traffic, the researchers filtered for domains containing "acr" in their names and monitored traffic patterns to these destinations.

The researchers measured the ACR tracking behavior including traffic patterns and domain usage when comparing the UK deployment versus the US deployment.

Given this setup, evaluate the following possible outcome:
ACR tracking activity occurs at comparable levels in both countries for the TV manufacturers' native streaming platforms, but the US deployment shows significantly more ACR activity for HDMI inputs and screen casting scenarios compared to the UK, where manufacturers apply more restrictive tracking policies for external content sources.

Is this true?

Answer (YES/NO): NO